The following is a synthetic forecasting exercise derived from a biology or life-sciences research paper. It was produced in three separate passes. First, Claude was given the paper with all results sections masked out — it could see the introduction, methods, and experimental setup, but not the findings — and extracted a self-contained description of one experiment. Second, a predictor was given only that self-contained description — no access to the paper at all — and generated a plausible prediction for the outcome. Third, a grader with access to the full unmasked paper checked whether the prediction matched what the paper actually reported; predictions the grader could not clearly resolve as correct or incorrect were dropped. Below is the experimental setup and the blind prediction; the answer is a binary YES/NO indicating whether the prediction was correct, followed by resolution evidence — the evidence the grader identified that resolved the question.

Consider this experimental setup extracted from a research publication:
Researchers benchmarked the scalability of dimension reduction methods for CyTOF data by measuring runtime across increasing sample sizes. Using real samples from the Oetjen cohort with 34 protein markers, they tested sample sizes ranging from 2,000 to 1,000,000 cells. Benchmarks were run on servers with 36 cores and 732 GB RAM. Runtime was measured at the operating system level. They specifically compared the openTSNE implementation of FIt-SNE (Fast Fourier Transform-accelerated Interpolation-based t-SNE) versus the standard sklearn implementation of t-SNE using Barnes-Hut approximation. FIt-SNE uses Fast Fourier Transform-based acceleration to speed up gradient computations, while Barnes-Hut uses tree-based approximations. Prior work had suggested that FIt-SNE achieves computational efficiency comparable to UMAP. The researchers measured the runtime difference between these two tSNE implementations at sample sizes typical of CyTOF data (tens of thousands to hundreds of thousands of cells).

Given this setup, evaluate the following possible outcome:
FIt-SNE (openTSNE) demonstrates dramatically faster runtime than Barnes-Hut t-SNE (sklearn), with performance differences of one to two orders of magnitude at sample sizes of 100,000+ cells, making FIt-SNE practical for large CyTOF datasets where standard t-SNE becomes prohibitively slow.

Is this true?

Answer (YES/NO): NO